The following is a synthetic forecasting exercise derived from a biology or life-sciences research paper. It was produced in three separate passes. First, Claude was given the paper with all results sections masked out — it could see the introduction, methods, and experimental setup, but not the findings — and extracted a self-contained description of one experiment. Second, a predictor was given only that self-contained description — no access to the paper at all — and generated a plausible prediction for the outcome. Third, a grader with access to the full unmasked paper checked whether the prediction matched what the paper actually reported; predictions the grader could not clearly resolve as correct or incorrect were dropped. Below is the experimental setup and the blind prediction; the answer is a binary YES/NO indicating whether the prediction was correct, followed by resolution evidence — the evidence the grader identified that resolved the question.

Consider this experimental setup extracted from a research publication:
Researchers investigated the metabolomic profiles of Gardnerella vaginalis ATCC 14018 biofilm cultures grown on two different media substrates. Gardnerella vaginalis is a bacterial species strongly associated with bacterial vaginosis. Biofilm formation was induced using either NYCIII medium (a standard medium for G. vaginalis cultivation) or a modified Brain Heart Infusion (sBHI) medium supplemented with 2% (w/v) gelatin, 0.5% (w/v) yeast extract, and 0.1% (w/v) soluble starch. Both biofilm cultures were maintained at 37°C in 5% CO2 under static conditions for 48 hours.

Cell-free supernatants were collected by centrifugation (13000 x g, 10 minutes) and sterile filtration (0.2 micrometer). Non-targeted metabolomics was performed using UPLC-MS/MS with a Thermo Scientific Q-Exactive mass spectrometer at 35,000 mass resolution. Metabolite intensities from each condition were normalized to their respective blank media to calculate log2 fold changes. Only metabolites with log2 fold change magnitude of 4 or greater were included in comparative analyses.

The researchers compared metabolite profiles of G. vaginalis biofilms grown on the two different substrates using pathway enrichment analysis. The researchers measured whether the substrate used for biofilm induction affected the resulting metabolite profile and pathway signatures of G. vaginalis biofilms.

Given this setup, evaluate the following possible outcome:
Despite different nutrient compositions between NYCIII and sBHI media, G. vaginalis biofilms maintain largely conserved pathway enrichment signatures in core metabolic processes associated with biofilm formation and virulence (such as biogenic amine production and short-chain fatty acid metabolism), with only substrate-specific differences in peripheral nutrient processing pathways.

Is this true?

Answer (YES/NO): NO